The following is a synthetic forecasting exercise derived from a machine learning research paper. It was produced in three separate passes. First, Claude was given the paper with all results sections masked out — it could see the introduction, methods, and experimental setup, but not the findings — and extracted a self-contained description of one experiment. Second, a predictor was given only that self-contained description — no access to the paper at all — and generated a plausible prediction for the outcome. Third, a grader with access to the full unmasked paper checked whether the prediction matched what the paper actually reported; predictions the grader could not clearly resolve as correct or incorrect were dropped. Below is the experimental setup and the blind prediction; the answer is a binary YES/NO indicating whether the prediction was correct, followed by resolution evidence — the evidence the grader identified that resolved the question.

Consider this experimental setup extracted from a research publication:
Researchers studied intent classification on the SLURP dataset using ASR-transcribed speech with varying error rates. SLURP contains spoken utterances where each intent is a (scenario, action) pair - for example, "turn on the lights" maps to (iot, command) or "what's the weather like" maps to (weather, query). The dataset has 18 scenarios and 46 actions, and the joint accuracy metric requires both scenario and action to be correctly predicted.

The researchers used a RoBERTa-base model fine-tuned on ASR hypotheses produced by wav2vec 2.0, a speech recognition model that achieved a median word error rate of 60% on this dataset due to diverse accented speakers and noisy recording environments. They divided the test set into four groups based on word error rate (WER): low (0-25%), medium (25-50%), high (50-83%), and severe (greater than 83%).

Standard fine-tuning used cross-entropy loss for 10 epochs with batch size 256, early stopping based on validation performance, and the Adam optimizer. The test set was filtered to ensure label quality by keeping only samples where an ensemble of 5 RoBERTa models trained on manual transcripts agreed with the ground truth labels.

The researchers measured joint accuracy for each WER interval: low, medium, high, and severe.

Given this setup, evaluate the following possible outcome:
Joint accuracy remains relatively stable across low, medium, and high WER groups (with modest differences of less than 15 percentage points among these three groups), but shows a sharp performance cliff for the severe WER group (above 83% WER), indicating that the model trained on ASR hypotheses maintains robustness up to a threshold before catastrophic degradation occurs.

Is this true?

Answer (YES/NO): NO